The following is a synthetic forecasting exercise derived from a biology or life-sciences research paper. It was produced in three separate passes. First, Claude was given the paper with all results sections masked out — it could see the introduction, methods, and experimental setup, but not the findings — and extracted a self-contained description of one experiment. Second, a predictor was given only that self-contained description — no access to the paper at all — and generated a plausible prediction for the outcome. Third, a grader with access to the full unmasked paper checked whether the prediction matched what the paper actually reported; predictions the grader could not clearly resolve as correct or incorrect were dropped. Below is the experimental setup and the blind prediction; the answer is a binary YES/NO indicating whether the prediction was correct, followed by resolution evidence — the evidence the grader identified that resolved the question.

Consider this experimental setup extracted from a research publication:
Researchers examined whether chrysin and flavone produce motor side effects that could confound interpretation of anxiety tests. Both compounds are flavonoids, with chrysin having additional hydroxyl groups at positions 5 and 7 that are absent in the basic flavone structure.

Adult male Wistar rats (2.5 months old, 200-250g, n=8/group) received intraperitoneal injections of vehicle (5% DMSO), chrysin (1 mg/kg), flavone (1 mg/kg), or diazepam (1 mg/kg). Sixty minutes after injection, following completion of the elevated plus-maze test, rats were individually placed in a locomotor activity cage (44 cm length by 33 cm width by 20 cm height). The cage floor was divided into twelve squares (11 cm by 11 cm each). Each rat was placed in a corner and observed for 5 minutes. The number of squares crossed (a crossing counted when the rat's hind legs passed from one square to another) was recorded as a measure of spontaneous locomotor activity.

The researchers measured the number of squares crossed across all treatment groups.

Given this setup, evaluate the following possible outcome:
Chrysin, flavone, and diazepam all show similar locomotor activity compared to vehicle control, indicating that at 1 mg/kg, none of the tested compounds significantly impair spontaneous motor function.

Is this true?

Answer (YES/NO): YES